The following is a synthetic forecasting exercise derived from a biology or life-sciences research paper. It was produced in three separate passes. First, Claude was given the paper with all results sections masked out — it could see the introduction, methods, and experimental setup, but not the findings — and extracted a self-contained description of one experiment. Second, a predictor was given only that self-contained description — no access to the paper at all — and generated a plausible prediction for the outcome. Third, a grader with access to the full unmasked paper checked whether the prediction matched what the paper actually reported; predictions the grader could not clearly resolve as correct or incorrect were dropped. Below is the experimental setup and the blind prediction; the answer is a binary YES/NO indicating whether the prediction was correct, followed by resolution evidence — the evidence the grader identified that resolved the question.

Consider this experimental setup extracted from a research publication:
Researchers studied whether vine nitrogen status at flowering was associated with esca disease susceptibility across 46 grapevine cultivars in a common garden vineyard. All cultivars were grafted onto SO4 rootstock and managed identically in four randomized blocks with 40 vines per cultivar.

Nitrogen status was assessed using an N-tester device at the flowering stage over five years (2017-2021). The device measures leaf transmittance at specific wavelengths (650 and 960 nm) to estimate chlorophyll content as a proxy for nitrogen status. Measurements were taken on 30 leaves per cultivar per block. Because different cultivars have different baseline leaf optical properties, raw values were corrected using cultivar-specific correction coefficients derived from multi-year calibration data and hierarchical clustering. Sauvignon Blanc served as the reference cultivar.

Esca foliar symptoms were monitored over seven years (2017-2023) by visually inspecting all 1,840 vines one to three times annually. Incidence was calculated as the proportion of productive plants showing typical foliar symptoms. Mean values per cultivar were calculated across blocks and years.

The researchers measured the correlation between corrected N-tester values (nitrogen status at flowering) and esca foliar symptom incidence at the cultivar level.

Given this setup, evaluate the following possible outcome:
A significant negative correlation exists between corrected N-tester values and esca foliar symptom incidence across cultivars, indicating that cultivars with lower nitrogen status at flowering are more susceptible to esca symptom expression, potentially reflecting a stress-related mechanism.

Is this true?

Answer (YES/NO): NO